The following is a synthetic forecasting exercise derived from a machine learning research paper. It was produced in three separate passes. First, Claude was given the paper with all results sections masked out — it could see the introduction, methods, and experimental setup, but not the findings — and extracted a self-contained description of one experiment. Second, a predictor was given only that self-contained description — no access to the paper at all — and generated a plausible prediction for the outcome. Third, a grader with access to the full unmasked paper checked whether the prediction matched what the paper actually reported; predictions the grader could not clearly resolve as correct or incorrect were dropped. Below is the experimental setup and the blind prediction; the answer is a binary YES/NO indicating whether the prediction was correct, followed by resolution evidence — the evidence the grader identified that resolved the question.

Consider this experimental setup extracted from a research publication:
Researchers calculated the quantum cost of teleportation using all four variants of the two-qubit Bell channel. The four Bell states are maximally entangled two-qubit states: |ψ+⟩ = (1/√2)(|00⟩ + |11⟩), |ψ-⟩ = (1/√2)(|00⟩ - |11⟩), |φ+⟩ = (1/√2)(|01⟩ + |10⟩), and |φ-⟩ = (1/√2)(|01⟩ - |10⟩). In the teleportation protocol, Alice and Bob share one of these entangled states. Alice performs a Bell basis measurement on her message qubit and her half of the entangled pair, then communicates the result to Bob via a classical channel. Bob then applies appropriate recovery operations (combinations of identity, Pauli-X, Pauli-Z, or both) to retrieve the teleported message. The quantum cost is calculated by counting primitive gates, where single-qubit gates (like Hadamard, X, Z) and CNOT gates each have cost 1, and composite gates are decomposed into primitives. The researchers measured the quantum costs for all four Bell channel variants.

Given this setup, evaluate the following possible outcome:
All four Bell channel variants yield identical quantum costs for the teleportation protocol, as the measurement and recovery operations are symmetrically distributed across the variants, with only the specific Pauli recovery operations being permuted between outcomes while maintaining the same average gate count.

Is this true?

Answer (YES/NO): NO